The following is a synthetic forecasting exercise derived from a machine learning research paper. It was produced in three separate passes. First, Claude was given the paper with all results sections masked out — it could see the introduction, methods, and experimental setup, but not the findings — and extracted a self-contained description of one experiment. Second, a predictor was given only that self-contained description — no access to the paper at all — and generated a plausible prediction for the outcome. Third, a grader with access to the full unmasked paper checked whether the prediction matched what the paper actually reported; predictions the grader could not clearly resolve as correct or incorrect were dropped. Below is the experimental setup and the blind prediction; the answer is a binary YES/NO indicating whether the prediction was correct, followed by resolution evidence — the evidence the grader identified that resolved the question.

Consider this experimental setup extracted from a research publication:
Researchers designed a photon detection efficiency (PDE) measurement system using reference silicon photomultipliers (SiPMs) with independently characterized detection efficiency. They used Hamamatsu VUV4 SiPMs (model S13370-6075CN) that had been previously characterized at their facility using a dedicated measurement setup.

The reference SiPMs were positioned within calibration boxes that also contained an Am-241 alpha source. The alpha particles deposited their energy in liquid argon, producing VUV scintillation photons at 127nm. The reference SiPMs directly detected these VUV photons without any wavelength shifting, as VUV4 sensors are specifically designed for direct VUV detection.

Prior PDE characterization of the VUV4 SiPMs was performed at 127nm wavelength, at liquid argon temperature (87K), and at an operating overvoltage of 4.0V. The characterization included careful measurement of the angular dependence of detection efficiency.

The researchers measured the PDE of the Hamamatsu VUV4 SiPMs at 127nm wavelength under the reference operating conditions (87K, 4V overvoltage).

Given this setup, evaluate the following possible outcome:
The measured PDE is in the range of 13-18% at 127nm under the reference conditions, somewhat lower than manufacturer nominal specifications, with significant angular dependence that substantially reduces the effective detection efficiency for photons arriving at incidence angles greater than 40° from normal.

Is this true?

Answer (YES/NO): NO